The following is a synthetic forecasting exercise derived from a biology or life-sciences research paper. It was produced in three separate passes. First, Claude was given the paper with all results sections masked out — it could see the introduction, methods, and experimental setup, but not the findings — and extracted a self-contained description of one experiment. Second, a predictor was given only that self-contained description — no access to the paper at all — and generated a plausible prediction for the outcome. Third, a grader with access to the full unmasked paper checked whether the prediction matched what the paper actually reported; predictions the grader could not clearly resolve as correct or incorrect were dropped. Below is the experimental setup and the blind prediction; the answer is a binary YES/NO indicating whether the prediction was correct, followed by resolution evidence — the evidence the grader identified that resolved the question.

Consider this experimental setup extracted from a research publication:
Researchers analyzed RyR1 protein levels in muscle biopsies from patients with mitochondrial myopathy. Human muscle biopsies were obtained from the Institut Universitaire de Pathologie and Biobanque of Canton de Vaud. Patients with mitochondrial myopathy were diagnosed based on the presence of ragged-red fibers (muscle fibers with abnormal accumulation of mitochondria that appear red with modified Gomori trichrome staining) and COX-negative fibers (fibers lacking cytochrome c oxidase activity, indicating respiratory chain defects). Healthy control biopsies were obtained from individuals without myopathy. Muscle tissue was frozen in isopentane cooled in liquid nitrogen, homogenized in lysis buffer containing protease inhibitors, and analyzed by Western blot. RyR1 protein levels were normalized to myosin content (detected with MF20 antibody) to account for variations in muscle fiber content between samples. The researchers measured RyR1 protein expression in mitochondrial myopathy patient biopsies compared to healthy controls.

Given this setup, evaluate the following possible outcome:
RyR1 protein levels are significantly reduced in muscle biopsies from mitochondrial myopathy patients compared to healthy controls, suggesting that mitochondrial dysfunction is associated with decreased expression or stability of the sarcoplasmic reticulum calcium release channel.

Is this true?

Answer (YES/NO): YES